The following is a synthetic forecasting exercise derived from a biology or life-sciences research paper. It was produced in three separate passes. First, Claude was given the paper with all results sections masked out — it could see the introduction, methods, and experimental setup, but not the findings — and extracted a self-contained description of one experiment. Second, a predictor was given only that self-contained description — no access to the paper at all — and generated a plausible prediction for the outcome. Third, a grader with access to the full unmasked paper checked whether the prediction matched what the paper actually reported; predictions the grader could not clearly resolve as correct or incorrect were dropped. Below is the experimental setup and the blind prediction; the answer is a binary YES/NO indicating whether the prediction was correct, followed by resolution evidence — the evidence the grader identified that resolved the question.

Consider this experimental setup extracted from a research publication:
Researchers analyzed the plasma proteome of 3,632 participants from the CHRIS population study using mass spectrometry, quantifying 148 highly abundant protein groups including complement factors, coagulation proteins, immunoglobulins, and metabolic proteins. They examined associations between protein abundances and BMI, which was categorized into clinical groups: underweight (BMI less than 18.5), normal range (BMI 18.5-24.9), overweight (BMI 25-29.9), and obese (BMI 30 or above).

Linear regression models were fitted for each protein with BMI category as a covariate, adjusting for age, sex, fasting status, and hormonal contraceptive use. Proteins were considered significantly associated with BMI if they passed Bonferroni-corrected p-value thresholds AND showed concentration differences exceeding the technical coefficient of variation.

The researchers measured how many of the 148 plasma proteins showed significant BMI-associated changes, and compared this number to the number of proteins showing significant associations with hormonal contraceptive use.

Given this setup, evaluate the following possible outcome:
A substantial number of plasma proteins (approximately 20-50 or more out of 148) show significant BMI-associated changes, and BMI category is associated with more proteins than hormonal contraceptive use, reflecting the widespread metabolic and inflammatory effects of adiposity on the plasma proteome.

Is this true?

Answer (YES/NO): NO